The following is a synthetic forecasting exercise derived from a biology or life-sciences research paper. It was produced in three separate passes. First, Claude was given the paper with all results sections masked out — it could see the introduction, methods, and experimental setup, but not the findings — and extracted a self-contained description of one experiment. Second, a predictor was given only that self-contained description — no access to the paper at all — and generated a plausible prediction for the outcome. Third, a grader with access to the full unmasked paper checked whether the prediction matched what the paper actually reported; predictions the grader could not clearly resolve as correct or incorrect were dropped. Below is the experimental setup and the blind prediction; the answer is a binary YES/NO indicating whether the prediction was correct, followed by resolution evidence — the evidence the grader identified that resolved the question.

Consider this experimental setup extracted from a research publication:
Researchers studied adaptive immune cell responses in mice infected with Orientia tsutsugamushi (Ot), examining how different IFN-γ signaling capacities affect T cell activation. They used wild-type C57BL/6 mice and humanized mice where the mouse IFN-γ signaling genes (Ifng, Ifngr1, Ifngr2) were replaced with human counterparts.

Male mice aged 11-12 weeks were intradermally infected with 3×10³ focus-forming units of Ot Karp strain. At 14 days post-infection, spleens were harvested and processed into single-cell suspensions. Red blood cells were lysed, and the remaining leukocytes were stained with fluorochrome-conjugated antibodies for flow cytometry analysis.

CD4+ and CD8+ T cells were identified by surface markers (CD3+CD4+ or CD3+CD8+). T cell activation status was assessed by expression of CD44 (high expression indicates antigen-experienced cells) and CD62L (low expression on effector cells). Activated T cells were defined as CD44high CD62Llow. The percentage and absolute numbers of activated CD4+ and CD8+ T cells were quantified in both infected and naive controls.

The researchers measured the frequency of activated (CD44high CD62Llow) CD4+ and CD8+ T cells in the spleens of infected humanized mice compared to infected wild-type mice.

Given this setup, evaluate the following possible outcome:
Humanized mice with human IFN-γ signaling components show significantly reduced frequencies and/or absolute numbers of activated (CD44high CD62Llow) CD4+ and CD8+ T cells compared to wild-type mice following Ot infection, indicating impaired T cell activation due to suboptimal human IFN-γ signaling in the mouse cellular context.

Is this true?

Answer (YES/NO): NO